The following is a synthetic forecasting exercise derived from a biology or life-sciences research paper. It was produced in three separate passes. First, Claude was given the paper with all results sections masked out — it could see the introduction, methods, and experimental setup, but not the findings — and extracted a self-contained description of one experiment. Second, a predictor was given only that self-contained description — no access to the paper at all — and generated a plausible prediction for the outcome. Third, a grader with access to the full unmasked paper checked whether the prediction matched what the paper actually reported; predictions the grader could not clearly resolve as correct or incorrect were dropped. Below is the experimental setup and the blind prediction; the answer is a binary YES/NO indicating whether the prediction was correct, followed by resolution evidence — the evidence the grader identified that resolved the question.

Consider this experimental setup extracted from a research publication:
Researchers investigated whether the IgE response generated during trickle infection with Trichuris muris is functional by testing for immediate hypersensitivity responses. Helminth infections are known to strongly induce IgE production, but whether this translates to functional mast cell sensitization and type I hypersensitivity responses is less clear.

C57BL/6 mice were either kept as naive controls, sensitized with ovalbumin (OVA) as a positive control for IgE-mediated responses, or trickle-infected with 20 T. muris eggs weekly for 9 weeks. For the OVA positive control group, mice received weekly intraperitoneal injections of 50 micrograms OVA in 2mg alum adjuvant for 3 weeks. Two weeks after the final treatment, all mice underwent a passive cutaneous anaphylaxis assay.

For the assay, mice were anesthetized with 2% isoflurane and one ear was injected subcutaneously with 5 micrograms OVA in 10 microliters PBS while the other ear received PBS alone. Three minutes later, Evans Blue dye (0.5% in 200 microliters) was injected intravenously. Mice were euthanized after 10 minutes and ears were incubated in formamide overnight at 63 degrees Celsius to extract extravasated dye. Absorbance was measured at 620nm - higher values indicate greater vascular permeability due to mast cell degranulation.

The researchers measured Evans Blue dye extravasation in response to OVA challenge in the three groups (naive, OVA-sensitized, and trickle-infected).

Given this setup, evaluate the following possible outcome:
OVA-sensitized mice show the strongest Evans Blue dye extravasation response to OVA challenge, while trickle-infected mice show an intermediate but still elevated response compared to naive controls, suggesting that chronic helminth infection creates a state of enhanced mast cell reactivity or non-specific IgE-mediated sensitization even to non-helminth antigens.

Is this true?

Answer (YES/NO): NO